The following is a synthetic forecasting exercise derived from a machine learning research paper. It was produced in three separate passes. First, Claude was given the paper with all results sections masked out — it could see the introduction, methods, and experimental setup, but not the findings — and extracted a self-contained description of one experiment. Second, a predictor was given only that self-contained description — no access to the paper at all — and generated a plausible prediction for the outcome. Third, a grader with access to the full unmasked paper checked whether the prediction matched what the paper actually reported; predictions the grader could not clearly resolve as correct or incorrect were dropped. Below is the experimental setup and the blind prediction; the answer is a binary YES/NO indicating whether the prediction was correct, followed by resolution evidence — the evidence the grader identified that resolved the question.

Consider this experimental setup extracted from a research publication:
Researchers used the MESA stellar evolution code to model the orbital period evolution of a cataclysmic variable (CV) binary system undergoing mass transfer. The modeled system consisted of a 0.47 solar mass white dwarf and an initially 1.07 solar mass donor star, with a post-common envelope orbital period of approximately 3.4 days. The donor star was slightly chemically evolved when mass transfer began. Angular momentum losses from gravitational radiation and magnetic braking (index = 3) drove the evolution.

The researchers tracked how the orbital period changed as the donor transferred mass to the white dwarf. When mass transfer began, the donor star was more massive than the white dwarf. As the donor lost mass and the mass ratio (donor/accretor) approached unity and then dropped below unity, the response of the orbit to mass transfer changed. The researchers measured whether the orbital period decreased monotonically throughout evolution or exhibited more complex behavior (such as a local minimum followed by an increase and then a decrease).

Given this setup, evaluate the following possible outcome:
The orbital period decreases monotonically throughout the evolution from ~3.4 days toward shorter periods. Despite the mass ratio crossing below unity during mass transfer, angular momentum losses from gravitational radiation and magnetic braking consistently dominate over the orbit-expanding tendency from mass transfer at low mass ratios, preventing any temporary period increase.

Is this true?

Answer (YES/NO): NO